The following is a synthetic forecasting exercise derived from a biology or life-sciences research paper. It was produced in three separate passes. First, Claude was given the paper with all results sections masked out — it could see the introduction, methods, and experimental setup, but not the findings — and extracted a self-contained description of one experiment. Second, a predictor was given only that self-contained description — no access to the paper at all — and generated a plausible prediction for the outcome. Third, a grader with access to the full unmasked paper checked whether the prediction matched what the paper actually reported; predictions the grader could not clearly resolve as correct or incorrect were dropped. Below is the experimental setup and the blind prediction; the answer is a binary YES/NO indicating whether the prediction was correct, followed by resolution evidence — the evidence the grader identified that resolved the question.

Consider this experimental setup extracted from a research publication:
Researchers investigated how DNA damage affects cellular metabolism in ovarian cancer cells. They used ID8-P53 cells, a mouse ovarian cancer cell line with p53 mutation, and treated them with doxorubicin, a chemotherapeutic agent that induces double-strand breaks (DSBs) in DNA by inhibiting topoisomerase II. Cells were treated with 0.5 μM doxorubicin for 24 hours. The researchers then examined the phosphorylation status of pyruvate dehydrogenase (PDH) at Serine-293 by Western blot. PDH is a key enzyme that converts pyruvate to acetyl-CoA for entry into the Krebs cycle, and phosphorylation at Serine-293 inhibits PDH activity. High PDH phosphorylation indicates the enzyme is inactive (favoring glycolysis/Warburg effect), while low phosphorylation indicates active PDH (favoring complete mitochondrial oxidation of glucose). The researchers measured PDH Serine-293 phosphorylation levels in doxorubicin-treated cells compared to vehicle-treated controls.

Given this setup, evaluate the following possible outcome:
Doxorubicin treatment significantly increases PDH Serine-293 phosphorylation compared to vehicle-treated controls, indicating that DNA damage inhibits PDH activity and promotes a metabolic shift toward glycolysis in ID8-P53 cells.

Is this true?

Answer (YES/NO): NO